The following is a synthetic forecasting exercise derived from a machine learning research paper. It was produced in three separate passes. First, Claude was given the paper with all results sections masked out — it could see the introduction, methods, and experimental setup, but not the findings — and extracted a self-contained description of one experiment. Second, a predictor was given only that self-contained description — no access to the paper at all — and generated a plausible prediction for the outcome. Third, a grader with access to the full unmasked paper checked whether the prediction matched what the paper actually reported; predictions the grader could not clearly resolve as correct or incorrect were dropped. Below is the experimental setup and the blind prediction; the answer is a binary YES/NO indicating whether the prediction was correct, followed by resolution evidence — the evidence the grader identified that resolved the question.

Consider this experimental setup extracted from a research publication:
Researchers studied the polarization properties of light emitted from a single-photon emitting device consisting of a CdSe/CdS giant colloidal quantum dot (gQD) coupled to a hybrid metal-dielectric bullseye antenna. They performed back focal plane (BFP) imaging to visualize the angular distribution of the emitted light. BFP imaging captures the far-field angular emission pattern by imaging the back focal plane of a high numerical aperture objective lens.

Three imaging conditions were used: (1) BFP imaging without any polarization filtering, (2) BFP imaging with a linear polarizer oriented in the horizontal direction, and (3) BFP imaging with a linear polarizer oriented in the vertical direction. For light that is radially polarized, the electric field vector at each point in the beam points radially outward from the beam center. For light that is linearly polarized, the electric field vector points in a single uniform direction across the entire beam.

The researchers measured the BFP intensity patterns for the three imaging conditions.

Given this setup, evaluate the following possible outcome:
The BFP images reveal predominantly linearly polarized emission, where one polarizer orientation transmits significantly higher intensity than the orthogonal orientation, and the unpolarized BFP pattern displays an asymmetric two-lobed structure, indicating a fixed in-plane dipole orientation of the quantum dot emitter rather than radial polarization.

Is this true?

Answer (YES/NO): NO